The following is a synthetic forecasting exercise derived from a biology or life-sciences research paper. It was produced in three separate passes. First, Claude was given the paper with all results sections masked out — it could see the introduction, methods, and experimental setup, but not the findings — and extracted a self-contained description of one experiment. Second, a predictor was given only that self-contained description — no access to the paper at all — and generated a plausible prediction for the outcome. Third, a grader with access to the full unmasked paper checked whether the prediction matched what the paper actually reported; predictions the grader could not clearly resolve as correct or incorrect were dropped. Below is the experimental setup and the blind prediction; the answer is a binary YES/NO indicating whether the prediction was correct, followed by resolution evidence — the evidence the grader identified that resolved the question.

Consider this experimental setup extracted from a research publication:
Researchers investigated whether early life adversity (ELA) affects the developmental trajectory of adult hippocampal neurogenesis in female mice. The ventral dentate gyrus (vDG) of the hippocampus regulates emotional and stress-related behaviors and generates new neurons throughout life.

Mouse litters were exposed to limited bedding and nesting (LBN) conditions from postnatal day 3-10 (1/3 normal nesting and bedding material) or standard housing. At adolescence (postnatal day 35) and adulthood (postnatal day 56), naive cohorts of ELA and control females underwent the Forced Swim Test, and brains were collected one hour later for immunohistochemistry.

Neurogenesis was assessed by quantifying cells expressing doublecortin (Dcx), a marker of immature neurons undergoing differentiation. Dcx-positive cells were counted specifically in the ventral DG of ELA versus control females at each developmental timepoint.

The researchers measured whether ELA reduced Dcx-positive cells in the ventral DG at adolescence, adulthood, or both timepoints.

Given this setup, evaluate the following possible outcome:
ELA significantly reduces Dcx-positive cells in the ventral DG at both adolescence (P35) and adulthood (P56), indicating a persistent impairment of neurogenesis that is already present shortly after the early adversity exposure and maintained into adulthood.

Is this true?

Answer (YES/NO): NO